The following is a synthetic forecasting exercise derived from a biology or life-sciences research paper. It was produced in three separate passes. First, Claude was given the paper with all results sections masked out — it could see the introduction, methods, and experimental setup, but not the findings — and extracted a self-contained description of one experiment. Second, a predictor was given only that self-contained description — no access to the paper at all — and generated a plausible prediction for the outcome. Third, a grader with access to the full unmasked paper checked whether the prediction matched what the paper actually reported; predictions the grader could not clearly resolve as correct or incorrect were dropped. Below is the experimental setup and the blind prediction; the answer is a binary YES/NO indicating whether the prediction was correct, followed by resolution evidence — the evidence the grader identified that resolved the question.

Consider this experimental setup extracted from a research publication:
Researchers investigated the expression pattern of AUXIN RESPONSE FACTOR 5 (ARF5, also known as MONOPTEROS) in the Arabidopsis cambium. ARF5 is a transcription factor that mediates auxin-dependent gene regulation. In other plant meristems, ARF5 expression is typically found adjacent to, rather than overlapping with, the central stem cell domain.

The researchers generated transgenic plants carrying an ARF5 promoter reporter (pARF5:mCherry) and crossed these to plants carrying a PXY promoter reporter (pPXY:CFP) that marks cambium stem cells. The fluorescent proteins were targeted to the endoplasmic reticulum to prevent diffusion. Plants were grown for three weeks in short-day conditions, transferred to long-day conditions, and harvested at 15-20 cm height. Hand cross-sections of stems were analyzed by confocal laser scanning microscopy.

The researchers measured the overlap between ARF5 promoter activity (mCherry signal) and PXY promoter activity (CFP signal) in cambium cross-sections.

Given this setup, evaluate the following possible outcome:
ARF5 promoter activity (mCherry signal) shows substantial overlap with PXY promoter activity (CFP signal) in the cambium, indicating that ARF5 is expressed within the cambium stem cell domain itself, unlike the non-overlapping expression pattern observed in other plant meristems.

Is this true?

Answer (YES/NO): YES